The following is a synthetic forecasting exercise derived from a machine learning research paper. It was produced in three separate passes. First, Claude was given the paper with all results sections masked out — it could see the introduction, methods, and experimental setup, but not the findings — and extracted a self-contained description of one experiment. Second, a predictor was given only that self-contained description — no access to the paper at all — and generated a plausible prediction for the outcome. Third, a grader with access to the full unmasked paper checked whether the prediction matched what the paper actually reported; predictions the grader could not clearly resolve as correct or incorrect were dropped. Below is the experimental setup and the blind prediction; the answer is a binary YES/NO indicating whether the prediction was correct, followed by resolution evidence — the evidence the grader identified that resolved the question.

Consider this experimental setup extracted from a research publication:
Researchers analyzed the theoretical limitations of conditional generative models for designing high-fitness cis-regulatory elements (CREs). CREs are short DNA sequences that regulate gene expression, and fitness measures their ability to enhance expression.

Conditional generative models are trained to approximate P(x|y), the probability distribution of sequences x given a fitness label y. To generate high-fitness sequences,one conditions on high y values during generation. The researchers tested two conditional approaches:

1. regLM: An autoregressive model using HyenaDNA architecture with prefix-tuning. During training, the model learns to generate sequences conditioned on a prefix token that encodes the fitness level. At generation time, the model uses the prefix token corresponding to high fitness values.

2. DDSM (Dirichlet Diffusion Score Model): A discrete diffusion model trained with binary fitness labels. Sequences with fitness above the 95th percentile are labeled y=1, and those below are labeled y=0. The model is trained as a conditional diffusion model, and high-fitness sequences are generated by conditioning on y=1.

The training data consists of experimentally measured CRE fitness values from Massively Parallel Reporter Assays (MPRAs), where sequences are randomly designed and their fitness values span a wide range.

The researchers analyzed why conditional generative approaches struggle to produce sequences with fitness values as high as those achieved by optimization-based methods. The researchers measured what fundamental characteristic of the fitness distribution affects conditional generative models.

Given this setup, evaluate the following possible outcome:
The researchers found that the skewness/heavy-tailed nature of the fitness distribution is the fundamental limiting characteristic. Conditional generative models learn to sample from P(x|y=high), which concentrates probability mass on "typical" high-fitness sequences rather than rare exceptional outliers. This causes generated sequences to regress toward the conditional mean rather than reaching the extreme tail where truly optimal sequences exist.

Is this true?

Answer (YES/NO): NO